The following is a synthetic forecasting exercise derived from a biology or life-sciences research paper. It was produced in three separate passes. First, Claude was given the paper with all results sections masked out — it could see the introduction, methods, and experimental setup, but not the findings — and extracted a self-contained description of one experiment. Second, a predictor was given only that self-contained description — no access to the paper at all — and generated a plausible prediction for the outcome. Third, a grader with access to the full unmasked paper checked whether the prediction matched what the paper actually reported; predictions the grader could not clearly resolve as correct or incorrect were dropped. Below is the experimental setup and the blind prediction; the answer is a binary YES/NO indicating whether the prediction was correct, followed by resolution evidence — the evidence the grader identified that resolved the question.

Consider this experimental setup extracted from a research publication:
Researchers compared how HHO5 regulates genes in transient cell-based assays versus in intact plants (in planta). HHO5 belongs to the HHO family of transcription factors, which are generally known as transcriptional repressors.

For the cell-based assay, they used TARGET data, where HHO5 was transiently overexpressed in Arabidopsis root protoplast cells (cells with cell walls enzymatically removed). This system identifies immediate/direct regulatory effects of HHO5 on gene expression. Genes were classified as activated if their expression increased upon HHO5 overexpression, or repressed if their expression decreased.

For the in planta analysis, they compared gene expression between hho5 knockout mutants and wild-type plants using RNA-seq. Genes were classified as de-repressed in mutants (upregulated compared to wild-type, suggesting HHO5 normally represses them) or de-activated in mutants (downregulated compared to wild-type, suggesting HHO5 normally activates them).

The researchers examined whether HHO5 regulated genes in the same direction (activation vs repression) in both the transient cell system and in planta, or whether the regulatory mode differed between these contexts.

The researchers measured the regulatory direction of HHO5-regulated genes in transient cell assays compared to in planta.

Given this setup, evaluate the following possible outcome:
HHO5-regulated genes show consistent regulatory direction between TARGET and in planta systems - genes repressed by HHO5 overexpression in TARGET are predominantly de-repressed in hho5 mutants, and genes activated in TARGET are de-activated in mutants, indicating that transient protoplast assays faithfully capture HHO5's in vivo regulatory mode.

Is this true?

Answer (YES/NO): NO